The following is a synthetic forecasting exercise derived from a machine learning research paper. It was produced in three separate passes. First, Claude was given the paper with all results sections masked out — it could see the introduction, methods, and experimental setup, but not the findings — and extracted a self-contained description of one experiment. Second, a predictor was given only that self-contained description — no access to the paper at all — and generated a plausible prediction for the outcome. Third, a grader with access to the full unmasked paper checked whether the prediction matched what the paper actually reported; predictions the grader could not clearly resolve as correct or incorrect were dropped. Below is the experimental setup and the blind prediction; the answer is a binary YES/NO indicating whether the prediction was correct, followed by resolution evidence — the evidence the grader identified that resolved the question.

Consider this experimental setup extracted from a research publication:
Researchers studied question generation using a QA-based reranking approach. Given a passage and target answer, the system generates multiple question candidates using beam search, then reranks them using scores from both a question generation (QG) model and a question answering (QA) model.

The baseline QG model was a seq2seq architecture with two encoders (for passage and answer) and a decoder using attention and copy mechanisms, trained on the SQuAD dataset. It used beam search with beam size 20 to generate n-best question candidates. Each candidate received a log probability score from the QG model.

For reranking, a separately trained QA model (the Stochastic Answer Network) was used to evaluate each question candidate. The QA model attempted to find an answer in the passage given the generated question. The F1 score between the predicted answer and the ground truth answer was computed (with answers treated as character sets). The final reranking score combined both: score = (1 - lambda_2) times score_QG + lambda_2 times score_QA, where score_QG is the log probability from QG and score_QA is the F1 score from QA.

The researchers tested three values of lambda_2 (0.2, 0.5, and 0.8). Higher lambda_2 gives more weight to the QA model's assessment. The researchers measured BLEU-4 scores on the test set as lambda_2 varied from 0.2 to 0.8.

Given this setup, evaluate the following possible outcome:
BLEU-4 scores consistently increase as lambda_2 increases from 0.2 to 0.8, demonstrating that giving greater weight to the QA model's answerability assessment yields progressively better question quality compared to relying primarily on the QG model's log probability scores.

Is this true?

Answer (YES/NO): NO